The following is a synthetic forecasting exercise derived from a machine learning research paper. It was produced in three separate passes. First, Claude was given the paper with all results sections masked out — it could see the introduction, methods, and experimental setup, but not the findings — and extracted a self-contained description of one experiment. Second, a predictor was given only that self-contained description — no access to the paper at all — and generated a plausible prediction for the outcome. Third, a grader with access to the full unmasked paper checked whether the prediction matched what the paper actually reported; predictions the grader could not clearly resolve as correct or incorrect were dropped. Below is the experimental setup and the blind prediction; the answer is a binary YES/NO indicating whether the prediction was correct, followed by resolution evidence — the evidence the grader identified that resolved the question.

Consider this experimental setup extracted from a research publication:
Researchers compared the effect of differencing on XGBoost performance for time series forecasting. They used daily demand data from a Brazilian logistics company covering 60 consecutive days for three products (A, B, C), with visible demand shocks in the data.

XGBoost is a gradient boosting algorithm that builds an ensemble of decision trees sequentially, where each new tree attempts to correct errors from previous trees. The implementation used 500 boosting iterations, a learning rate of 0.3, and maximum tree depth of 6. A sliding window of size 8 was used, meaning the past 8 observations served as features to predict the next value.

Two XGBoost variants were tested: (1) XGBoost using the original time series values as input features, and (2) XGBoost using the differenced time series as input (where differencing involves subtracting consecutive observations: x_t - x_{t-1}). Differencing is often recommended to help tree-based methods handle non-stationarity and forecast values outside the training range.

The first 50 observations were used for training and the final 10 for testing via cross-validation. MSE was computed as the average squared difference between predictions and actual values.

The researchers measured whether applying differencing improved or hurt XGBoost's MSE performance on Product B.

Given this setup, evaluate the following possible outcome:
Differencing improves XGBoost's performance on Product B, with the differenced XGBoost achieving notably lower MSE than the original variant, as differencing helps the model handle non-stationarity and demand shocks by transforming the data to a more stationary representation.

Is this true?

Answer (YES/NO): NO